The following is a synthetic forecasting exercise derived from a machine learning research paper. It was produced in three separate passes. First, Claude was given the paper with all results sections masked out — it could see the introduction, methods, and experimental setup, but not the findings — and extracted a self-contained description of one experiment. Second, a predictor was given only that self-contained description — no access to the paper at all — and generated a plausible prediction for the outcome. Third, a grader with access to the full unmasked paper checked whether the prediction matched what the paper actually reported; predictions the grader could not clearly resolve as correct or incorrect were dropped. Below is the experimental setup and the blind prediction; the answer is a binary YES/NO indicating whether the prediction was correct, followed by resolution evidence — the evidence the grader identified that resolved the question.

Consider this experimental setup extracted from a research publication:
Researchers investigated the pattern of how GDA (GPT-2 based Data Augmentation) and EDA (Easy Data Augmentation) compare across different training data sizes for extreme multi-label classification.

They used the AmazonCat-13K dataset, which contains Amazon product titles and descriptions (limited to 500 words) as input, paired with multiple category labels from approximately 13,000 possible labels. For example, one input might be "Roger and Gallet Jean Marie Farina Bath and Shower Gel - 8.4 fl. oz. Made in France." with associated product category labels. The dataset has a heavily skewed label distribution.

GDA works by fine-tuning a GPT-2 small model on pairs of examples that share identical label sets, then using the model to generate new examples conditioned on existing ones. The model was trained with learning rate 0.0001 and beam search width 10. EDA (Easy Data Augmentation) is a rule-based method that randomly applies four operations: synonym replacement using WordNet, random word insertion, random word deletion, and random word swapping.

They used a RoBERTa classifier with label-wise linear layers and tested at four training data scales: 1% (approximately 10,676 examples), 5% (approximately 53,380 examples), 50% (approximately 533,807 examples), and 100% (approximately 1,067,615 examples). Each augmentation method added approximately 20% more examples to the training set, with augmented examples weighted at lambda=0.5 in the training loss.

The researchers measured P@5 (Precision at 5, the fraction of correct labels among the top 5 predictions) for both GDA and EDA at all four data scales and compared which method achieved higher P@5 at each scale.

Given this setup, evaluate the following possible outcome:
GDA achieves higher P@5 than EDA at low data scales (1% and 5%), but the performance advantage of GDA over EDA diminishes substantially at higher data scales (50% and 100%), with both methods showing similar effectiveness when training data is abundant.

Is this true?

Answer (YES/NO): NO